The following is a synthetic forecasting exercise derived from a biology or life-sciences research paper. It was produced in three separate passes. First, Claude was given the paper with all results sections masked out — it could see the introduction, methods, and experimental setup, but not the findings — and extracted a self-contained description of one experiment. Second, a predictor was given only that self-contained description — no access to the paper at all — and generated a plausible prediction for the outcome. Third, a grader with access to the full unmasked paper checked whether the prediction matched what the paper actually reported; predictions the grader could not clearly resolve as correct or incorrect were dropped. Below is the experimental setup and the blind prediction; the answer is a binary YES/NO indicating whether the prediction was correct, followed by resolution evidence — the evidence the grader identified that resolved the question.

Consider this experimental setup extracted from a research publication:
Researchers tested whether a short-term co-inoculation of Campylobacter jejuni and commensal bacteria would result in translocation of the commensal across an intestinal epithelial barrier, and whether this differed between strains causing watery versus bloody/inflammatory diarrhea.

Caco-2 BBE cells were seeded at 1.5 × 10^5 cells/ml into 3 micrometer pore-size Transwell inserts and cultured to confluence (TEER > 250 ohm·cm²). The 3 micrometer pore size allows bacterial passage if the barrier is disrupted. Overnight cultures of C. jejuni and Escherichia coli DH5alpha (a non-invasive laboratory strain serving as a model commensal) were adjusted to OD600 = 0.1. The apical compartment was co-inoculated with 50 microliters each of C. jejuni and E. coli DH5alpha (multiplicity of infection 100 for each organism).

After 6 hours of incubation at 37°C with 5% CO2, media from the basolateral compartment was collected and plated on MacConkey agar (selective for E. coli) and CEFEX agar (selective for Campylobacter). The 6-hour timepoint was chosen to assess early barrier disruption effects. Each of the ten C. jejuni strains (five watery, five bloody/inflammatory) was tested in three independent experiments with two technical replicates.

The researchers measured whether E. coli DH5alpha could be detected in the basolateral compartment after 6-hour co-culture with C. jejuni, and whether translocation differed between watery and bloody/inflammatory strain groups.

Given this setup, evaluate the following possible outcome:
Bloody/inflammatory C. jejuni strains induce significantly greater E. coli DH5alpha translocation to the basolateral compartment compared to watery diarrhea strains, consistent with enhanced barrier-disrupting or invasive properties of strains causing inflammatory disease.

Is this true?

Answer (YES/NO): NO